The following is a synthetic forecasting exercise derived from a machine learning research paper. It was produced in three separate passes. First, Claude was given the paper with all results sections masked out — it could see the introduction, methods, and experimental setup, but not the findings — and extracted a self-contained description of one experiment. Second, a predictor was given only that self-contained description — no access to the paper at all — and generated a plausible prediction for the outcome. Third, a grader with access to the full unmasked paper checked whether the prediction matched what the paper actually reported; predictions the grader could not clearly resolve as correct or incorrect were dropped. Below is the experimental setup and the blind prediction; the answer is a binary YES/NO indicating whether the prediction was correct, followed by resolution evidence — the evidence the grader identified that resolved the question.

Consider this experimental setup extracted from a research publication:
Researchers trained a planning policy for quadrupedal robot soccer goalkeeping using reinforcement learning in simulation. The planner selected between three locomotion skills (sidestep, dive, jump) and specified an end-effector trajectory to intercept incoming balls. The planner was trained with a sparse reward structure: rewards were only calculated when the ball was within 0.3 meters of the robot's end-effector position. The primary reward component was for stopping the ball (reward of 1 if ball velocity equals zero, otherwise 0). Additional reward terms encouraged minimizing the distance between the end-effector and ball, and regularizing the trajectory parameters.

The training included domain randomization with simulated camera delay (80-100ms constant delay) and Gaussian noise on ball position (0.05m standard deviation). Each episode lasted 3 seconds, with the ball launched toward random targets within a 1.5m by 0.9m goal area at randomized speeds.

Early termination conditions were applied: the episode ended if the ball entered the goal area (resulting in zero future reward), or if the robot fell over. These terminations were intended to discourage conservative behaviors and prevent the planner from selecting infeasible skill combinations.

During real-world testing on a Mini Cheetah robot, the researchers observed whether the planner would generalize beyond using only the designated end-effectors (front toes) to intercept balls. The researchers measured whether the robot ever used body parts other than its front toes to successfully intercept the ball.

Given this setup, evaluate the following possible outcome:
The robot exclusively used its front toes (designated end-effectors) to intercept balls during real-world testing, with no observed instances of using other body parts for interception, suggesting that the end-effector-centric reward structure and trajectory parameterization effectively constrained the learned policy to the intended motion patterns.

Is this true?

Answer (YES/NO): NO